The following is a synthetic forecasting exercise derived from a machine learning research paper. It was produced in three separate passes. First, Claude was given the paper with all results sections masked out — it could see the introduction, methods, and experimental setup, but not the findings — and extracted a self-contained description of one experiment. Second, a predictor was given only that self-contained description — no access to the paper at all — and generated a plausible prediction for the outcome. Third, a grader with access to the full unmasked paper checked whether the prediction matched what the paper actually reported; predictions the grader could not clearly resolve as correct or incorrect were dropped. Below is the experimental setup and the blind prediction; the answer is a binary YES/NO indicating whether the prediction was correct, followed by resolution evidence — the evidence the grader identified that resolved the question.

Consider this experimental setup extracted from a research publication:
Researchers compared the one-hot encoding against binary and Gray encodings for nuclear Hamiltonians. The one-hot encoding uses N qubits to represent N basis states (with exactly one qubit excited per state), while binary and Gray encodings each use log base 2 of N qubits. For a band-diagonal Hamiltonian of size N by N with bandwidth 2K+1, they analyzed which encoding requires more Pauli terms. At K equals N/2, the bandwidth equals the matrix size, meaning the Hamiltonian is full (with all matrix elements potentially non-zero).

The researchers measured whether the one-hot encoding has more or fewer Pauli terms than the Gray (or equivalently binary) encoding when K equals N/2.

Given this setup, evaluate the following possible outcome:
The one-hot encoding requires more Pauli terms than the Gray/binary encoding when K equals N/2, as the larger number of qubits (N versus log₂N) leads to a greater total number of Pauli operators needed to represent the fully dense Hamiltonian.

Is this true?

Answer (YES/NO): YES